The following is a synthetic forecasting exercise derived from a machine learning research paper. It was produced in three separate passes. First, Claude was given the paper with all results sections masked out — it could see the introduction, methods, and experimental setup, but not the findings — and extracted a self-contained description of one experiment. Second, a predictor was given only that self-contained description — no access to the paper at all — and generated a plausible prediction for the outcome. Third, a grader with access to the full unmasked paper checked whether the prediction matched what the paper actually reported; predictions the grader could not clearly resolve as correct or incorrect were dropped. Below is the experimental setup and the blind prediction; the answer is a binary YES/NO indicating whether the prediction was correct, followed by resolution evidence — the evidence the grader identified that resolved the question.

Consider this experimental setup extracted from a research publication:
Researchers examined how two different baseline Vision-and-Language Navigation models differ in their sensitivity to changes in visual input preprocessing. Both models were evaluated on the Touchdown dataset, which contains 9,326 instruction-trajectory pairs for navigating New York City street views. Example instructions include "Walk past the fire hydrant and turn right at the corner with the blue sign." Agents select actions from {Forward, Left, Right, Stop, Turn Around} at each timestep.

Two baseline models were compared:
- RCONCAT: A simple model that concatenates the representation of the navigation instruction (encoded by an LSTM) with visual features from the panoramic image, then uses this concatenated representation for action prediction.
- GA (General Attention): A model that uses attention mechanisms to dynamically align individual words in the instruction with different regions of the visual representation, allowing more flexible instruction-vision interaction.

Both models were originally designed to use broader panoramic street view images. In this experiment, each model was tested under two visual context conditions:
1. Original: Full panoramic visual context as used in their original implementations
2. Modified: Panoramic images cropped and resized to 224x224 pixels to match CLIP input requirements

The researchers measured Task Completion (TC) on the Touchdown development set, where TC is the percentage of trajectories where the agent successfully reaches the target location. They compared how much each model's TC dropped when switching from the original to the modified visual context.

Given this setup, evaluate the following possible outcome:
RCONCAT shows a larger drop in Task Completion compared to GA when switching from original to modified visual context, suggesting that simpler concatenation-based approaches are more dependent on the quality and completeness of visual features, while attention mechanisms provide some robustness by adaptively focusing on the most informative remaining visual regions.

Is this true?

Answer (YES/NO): NO